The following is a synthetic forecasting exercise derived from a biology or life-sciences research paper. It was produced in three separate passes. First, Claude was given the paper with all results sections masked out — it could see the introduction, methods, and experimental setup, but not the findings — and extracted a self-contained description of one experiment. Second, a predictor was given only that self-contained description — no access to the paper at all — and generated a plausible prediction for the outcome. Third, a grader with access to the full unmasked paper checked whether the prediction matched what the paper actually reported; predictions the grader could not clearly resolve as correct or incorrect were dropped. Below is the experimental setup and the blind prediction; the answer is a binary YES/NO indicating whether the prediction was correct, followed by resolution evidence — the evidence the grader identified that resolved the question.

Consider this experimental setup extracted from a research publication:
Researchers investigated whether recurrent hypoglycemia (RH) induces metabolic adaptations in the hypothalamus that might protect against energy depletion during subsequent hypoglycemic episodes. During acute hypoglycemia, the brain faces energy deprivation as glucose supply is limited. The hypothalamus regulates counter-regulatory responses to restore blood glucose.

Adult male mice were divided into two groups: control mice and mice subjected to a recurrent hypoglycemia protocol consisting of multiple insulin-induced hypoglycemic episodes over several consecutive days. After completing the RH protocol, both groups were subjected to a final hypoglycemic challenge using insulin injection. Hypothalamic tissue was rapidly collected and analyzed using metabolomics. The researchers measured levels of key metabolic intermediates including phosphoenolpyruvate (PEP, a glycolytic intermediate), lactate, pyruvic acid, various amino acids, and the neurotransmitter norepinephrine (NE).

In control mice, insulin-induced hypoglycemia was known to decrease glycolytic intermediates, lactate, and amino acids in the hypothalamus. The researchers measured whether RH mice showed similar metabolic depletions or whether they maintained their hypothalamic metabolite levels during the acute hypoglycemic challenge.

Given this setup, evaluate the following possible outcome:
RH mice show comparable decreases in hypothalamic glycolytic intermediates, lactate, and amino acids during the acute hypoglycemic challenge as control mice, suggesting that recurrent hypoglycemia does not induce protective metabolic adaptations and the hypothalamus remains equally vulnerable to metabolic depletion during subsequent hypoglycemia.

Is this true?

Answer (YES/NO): NO